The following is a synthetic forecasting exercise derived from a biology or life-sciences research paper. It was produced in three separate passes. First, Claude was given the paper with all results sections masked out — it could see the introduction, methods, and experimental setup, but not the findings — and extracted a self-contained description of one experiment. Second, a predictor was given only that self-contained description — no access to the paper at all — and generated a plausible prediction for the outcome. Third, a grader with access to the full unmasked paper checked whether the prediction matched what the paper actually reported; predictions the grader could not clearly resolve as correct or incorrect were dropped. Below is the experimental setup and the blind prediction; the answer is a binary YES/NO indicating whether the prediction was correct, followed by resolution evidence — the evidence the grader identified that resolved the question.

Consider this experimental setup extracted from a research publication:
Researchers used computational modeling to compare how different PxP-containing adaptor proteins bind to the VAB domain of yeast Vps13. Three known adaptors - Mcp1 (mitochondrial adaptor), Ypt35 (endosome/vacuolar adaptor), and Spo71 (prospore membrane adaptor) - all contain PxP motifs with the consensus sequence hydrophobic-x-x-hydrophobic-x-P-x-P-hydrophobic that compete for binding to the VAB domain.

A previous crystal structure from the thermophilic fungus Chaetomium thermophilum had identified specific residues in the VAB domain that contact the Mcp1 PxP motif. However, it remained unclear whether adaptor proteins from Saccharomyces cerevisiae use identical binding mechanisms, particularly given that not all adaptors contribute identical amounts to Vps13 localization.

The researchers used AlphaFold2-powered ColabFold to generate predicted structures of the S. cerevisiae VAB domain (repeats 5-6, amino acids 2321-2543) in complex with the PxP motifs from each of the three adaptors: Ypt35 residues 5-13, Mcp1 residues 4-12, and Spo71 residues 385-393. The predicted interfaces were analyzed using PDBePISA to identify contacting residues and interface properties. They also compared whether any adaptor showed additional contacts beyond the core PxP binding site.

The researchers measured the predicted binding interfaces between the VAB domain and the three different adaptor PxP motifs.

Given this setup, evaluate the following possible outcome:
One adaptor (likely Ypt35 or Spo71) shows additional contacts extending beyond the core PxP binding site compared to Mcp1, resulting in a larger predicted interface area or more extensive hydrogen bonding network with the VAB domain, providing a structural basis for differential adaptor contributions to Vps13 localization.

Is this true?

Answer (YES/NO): YES